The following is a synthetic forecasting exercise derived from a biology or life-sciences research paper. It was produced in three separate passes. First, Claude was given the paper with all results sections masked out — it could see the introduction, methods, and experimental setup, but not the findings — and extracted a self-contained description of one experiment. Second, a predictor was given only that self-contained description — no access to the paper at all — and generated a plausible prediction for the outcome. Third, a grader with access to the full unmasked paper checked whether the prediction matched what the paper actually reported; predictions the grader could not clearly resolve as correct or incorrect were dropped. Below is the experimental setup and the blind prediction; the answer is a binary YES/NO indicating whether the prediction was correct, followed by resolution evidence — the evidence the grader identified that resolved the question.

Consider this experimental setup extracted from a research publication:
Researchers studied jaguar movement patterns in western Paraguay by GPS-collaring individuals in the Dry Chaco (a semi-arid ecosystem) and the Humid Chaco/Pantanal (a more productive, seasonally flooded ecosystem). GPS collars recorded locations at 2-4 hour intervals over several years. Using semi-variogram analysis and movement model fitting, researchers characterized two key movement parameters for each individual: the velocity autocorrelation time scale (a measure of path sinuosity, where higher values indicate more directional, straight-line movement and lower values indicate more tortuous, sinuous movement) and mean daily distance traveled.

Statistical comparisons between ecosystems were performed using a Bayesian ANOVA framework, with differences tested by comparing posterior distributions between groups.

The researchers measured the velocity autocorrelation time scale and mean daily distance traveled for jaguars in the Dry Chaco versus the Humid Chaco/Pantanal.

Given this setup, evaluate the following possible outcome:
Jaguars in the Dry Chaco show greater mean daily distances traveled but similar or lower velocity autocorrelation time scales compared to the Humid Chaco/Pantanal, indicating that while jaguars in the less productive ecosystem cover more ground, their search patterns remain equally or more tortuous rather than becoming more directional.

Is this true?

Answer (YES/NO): NO